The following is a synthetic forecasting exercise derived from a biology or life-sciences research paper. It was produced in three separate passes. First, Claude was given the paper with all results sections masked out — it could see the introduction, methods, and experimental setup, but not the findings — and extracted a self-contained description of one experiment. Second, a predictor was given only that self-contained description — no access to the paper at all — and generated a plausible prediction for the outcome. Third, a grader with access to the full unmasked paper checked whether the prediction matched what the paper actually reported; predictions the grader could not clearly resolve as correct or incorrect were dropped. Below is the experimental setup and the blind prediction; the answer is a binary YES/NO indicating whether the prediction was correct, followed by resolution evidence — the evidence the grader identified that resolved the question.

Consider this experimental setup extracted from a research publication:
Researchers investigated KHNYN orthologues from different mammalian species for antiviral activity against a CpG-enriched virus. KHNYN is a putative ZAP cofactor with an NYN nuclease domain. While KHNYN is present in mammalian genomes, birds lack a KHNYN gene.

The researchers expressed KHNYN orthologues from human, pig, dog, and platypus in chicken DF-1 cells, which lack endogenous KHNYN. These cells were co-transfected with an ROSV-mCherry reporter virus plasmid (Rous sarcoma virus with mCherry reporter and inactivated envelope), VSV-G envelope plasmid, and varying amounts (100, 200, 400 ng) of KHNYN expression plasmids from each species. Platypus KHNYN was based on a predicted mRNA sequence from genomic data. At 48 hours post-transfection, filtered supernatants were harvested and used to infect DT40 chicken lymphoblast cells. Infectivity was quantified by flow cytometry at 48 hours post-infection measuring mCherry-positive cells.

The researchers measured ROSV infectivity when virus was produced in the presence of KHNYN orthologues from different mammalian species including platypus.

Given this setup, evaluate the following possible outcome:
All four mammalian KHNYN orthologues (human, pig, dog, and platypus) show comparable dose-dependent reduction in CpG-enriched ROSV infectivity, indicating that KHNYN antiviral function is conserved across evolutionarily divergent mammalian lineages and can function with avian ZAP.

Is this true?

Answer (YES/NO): NO